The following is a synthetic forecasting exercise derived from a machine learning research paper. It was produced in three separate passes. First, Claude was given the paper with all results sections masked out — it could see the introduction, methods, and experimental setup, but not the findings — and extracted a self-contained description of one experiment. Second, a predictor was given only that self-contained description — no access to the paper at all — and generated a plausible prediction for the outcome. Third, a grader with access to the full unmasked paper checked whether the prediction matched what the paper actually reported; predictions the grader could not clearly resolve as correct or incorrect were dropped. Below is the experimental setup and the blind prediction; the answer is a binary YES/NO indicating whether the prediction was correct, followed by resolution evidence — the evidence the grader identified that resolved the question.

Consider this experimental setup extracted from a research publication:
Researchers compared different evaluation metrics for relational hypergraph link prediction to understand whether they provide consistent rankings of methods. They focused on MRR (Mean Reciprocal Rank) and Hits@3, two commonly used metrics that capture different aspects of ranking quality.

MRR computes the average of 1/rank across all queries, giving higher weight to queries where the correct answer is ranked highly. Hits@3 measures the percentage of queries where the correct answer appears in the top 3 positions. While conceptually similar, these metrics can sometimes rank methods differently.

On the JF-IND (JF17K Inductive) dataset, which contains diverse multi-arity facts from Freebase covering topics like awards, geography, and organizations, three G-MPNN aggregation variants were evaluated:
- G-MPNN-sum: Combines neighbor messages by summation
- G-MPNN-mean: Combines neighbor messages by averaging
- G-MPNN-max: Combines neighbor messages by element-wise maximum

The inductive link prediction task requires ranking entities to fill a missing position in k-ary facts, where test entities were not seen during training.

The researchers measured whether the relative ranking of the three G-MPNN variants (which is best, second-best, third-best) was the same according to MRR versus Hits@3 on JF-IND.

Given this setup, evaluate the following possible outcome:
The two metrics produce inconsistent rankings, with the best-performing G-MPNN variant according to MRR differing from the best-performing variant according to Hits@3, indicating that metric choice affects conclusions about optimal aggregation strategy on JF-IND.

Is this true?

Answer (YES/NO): YES